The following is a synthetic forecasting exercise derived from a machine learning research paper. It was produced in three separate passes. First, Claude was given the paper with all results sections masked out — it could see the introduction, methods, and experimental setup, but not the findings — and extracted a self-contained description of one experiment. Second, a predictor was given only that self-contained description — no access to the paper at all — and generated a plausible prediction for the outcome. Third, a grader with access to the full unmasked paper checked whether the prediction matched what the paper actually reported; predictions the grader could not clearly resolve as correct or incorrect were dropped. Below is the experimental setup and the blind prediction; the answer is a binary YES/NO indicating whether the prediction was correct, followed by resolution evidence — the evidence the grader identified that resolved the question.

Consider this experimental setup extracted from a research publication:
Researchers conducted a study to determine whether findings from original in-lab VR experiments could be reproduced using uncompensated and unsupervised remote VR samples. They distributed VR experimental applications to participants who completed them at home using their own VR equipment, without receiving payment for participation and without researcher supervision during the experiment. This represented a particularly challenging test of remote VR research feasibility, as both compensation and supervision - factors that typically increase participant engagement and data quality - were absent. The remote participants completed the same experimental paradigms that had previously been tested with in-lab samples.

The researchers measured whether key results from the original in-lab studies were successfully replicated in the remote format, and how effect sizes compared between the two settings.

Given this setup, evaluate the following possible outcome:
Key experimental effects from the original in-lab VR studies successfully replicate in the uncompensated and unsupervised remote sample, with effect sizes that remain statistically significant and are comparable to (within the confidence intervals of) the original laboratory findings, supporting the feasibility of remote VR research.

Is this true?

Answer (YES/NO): NO